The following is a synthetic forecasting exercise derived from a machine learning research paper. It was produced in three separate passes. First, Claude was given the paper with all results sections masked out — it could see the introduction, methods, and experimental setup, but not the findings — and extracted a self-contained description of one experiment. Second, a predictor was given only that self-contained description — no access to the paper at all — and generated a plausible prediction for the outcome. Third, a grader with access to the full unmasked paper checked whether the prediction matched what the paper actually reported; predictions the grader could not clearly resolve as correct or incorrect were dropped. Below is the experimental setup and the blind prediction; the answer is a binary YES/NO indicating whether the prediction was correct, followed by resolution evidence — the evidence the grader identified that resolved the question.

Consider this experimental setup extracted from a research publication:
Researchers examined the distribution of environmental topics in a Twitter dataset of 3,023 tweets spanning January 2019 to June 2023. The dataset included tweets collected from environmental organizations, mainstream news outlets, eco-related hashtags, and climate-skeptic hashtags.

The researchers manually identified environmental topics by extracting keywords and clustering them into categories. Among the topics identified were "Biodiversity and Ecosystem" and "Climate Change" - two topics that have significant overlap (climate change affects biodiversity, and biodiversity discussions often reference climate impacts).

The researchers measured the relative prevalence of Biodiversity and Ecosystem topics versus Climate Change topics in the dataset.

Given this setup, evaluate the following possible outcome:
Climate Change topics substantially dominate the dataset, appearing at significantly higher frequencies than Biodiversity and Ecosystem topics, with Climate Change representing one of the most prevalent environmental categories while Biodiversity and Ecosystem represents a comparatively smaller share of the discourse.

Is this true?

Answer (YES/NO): NO